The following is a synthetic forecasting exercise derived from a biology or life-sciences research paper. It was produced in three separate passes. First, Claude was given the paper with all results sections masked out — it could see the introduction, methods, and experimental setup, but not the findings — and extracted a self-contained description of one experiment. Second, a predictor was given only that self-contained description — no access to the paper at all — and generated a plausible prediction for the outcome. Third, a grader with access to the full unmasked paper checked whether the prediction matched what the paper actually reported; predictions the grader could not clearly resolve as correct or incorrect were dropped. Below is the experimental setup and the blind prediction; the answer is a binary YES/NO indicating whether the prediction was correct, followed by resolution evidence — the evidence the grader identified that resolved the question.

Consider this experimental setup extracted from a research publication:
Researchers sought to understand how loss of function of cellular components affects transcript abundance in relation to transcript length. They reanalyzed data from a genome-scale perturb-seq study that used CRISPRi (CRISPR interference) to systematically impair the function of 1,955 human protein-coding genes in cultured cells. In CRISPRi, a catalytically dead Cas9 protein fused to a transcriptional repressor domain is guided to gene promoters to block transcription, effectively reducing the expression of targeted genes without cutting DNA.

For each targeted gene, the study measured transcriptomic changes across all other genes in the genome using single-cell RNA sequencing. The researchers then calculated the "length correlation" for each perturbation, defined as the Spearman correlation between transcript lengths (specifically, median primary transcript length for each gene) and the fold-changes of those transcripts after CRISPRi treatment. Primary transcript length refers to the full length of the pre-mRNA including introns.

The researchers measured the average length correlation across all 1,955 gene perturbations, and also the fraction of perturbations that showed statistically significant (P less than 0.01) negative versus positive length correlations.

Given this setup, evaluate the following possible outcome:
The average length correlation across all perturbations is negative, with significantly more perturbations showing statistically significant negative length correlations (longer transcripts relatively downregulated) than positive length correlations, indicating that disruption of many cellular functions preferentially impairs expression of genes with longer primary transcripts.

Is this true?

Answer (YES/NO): YES